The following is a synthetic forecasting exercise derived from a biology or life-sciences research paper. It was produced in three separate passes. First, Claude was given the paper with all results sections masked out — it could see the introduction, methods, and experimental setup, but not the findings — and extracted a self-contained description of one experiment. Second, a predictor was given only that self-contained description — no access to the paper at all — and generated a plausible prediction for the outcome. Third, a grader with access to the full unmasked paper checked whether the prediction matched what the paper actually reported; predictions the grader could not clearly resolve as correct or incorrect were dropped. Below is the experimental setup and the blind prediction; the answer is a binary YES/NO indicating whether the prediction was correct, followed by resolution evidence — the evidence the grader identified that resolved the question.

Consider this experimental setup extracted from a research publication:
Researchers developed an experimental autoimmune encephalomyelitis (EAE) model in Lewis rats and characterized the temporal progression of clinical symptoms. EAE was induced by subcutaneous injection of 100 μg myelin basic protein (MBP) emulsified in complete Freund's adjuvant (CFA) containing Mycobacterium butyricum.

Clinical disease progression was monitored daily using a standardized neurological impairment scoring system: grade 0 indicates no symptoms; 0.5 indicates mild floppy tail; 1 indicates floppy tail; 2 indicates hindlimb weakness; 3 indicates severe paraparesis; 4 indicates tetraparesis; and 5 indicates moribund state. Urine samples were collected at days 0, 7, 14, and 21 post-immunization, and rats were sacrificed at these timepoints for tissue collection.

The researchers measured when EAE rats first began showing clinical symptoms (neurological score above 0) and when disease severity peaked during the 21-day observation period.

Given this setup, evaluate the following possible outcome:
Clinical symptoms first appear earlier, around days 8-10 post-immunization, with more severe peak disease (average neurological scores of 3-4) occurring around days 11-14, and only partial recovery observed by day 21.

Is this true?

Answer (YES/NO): NO